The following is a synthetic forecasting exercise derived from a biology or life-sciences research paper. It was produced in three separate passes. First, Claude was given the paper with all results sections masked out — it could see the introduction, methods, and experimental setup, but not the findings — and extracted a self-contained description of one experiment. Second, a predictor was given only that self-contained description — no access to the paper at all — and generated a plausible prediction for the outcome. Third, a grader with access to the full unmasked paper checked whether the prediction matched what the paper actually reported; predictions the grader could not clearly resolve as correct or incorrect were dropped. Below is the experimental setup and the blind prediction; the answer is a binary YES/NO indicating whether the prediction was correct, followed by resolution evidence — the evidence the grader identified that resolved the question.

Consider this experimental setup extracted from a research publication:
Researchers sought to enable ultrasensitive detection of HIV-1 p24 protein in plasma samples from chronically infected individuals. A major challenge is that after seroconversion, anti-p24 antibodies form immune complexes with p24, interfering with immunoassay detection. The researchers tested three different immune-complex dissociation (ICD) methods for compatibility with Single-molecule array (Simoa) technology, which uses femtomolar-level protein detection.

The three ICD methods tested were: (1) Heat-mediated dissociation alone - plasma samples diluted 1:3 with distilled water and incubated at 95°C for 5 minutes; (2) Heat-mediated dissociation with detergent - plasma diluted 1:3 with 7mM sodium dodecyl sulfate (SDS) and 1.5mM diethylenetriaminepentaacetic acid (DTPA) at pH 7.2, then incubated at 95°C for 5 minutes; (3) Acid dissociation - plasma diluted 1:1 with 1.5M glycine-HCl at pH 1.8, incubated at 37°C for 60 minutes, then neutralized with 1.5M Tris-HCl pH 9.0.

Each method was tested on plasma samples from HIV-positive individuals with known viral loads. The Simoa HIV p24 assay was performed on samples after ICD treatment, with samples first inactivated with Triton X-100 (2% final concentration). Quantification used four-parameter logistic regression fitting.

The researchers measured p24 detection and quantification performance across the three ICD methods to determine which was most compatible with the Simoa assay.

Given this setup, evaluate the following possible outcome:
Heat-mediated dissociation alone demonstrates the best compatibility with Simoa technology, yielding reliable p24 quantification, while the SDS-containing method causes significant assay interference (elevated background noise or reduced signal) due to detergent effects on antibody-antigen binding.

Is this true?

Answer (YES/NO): NO